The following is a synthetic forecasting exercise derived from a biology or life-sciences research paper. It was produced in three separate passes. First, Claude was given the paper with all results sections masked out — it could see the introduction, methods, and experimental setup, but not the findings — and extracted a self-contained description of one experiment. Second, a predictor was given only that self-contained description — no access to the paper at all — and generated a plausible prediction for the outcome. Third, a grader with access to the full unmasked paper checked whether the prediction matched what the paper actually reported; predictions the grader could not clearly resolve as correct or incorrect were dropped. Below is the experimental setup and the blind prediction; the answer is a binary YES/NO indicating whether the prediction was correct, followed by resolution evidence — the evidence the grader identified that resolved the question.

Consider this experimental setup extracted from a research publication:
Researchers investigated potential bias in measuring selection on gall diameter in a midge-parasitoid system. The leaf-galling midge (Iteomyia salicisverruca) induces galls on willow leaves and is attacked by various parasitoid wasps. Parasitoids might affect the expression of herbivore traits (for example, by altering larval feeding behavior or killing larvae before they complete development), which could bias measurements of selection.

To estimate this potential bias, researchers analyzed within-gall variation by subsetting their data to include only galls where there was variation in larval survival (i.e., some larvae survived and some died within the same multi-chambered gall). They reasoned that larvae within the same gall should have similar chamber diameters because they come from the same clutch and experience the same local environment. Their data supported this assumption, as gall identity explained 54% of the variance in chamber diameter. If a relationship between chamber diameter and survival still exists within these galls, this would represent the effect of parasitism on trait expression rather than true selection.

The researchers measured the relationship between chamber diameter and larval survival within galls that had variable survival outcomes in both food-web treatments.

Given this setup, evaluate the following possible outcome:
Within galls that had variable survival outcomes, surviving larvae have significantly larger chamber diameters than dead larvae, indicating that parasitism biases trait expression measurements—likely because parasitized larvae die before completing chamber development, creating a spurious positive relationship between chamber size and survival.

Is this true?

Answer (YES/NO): YES